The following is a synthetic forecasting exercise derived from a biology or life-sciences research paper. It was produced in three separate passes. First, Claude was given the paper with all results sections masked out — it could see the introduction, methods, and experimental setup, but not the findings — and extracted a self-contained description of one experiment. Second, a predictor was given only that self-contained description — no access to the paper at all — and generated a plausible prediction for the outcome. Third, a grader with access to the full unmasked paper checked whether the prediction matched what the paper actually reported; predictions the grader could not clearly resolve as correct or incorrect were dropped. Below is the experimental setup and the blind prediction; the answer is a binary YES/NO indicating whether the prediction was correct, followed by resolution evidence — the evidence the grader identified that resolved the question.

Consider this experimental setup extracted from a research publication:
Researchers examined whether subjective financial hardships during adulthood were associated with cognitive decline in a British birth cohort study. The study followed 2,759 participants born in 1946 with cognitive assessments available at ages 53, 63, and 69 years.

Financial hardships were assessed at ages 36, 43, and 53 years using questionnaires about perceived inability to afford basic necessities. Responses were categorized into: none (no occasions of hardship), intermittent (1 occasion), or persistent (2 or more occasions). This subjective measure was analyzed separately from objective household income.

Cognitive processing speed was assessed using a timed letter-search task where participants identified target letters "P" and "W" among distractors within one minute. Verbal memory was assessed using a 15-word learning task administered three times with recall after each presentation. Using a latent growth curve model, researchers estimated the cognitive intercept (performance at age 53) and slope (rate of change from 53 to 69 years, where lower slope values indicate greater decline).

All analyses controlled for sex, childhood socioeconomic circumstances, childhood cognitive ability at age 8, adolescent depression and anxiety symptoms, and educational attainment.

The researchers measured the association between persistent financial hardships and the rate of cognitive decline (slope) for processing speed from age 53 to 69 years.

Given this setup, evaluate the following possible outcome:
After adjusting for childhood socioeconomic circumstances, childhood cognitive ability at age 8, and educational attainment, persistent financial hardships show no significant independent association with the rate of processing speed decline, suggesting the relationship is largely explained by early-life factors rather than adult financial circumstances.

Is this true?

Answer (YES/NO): NO